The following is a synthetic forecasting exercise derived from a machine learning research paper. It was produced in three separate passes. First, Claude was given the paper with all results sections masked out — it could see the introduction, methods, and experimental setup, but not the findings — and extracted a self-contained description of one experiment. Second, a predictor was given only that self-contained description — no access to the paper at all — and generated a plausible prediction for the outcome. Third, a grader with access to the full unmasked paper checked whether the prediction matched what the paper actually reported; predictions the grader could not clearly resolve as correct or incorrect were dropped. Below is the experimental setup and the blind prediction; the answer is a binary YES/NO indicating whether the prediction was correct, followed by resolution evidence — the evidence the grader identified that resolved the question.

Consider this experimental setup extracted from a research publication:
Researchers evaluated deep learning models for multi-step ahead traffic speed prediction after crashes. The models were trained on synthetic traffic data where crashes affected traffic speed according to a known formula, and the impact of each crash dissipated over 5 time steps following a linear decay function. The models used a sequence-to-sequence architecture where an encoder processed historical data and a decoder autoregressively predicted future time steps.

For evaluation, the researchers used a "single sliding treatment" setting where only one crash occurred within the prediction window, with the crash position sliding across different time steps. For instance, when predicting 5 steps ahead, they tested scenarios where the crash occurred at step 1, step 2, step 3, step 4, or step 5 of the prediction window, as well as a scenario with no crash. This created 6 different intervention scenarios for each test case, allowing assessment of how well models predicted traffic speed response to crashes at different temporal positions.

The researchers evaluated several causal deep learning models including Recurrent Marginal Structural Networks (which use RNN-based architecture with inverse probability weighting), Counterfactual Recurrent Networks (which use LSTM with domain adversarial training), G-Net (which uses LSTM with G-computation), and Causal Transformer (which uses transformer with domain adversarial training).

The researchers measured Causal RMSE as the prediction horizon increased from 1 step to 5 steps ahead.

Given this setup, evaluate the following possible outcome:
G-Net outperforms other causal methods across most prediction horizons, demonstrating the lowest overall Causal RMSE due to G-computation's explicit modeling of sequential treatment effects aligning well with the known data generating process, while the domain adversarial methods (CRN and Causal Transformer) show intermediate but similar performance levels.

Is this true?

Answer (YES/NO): NO